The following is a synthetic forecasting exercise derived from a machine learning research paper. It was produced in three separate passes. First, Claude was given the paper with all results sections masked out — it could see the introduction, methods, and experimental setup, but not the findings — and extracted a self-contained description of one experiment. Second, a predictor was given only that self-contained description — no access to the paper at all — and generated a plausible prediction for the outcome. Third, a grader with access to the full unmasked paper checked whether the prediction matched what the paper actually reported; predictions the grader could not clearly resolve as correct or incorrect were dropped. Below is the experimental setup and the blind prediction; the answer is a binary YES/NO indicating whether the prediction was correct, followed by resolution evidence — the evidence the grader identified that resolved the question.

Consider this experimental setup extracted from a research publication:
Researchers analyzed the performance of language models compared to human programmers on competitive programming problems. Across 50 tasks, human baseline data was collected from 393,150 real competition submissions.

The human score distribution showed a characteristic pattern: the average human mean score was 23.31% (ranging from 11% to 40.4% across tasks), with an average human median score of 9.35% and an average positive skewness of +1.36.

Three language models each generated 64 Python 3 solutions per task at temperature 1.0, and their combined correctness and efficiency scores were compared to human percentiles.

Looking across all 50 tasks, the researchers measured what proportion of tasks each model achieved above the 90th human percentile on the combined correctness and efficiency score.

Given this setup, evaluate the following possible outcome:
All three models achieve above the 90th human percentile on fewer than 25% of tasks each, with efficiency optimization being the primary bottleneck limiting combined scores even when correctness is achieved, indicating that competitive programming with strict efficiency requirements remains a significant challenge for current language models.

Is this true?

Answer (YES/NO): NO